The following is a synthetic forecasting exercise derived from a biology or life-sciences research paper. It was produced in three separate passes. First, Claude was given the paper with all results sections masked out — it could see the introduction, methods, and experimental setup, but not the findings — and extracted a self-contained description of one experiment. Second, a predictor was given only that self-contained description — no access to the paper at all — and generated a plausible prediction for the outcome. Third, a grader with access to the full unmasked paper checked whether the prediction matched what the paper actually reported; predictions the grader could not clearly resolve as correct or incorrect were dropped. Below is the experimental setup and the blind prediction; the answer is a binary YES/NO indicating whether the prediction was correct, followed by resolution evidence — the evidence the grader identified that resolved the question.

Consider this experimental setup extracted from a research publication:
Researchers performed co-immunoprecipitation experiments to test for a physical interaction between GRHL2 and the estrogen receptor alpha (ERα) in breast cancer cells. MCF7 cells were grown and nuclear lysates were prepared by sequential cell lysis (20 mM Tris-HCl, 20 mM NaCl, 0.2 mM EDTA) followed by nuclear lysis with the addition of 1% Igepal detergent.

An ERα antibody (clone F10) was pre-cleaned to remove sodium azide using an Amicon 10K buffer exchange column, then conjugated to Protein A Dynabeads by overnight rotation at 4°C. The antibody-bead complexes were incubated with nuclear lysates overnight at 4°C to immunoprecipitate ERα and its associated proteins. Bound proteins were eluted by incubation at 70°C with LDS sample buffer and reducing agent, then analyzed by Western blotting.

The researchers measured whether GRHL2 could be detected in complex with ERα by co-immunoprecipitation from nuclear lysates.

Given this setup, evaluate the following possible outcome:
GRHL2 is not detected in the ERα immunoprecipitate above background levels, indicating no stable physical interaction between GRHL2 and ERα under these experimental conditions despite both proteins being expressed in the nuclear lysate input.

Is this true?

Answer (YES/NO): NO